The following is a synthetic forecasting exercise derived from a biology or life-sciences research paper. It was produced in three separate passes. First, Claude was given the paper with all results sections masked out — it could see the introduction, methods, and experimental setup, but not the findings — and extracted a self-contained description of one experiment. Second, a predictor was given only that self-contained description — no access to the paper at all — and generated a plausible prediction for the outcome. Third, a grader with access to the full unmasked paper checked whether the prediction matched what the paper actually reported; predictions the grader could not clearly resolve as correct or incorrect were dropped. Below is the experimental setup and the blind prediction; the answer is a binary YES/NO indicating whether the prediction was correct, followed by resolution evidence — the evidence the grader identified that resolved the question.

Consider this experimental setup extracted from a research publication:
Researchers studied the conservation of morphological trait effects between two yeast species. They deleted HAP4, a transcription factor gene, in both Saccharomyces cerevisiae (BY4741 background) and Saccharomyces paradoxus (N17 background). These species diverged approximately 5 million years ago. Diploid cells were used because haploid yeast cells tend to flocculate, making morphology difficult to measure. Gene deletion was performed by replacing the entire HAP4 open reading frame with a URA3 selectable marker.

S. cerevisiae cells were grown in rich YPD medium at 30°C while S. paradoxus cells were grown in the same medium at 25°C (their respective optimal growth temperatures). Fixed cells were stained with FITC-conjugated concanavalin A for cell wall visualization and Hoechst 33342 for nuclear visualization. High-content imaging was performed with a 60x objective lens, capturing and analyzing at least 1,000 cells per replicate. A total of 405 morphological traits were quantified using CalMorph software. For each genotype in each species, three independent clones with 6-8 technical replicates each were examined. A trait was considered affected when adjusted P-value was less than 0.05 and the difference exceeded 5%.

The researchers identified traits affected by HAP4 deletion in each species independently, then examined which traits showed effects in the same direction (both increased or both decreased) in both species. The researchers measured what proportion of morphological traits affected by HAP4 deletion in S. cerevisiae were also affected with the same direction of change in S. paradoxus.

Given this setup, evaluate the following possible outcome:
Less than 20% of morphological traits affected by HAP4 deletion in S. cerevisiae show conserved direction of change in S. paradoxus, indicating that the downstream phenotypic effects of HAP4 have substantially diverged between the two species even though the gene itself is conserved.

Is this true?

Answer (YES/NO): NO